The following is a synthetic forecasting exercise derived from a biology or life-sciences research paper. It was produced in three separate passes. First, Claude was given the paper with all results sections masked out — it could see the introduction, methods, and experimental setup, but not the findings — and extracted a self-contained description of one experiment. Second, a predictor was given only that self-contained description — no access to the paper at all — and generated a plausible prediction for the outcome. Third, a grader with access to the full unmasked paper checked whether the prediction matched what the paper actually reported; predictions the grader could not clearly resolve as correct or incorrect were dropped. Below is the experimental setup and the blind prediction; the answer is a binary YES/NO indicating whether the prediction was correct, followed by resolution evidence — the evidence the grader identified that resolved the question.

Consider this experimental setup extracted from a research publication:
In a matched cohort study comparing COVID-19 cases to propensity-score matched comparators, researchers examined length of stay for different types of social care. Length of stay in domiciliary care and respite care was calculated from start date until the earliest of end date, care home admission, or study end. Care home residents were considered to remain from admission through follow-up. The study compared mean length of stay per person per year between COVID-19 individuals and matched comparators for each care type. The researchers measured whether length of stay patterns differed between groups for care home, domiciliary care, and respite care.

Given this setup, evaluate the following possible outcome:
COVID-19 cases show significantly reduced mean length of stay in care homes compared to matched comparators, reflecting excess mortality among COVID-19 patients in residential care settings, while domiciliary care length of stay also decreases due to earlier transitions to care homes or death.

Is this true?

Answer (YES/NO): NO